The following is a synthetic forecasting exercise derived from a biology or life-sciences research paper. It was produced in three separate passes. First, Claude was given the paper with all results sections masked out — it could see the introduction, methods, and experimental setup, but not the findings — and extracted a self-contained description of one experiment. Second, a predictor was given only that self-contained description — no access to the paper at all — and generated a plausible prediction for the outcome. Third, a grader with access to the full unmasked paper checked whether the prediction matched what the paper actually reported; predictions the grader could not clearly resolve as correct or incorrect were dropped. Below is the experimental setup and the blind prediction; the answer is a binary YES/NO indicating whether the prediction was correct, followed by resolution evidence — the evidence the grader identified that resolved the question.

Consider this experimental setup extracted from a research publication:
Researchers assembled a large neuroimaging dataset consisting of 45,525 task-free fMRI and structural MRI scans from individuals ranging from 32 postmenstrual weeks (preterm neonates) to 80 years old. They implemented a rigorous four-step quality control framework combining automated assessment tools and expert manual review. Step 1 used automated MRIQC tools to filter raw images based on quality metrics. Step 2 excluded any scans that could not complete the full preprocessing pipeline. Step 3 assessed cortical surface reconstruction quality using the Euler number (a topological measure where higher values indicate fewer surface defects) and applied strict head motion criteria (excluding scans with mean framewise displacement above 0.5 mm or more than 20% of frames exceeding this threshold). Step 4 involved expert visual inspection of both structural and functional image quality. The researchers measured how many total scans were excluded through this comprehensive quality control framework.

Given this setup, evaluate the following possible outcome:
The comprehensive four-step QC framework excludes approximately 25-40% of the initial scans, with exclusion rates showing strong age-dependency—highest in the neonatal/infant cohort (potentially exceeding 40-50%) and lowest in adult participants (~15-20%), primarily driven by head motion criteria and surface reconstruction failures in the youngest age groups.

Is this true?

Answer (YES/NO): NO